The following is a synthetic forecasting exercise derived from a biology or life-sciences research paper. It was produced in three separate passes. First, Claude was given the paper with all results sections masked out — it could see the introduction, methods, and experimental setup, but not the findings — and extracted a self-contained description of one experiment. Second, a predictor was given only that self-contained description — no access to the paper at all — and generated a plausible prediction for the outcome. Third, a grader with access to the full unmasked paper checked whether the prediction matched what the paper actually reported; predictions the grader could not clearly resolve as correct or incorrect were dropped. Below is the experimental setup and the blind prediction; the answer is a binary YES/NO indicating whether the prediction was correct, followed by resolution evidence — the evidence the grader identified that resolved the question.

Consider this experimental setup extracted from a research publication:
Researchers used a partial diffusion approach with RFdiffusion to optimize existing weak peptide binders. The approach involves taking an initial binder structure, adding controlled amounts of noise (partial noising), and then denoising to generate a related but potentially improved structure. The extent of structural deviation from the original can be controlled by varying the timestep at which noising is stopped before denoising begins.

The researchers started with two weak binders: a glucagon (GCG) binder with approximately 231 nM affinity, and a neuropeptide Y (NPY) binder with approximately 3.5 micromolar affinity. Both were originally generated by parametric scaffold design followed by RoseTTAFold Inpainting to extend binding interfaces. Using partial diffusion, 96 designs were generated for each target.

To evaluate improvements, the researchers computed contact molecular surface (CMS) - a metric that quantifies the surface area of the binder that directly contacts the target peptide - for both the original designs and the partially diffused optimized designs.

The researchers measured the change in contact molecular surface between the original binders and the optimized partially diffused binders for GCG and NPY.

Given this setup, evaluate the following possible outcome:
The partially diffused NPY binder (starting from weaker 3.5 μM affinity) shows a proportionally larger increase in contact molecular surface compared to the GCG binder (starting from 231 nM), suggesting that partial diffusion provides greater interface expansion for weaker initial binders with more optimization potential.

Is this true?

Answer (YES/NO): NO